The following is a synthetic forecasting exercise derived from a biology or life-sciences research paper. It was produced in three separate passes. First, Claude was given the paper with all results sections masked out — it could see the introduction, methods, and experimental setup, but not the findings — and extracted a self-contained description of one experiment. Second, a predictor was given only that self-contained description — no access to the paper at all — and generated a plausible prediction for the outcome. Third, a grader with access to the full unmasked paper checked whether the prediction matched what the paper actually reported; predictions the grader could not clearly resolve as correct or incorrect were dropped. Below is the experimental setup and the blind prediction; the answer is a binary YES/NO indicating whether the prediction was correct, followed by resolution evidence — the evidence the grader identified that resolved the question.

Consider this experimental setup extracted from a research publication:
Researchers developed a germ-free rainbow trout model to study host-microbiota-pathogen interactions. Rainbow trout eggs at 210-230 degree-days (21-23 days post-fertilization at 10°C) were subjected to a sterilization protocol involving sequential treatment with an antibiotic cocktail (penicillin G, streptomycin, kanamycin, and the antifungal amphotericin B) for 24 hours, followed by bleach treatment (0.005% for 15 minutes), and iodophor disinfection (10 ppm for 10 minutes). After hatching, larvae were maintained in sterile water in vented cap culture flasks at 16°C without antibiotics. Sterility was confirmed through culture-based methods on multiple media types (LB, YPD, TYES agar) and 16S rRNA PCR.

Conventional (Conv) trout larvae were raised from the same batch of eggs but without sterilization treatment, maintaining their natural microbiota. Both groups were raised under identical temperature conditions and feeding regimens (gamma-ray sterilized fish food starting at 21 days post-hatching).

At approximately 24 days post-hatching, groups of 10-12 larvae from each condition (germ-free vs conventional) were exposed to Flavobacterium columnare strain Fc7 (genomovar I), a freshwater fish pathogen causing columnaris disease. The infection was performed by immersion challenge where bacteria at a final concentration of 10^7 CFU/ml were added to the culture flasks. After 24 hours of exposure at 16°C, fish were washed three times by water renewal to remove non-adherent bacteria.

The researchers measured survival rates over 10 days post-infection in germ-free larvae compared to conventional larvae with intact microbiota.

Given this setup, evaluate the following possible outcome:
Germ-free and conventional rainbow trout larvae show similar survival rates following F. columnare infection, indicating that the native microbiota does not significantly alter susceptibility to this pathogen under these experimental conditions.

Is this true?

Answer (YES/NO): NO